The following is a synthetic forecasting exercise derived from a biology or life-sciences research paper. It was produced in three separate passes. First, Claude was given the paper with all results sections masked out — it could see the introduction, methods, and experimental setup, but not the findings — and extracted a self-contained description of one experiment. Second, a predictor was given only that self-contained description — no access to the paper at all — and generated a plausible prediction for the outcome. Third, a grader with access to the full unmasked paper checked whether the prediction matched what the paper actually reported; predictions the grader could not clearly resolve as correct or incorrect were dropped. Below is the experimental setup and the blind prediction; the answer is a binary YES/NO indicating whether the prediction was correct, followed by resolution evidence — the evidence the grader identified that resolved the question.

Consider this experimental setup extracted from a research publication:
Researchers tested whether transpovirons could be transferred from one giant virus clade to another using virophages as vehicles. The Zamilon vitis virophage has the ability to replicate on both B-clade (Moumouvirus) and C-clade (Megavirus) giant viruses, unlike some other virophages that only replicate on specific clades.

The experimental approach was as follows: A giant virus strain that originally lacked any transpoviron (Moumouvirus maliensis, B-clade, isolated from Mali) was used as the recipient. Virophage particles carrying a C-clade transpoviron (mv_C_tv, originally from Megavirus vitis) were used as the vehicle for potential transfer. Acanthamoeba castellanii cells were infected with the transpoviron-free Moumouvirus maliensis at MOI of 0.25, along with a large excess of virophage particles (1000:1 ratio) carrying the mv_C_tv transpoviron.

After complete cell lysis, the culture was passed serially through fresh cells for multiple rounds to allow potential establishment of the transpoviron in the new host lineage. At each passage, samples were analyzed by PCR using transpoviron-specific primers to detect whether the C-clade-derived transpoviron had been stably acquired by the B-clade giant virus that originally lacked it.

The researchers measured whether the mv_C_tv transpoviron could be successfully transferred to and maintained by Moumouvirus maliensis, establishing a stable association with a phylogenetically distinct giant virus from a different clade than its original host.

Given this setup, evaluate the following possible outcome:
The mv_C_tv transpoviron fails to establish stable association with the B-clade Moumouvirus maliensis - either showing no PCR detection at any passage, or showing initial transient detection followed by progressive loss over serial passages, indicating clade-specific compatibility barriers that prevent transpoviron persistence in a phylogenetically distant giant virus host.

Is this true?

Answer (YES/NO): NO